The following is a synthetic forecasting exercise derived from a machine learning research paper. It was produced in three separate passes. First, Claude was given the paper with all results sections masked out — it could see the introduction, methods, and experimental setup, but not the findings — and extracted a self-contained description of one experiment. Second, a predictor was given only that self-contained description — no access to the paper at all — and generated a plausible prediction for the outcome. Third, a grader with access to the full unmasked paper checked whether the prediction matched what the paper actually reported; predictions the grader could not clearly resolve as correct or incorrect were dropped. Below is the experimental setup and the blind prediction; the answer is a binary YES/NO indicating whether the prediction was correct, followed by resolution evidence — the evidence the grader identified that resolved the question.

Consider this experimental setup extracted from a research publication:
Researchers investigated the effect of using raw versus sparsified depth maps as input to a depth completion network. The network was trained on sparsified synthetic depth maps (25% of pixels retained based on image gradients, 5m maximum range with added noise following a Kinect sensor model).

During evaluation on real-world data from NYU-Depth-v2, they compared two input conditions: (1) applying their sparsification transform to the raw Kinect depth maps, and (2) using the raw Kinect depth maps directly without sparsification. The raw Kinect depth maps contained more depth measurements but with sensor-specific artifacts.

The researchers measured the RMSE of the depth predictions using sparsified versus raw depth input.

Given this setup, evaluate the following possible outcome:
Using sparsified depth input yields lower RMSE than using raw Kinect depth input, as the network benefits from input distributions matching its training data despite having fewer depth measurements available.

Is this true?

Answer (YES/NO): YES